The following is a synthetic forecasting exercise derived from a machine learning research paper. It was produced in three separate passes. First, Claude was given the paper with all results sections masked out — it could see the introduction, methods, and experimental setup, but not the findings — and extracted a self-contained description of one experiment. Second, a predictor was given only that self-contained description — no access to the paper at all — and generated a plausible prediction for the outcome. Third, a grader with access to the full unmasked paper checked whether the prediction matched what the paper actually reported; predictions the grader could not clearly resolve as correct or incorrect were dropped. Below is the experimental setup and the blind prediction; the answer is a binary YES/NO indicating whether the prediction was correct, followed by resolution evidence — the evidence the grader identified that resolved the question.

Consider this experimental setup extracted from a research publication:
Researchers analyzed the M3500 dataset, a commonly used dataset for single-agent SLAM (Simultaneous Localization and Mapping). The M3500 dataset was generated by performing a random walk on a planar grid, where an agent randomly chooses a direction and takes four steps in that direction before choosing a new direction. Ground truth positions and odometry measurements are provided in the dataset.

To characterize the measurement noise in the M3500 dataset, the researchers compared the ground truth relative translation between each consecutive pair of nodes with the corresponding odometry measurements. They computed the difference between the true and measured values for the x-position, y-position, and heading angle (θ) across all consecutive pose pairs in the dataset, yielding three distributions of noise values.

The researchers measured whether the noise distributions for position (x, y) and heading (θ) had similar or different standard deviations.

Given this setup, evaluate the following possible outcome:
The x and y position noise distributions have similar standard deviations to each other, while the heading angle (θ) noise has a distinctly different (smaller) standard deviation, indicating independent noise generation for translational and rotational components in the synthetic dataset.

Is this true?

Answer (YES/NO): NO